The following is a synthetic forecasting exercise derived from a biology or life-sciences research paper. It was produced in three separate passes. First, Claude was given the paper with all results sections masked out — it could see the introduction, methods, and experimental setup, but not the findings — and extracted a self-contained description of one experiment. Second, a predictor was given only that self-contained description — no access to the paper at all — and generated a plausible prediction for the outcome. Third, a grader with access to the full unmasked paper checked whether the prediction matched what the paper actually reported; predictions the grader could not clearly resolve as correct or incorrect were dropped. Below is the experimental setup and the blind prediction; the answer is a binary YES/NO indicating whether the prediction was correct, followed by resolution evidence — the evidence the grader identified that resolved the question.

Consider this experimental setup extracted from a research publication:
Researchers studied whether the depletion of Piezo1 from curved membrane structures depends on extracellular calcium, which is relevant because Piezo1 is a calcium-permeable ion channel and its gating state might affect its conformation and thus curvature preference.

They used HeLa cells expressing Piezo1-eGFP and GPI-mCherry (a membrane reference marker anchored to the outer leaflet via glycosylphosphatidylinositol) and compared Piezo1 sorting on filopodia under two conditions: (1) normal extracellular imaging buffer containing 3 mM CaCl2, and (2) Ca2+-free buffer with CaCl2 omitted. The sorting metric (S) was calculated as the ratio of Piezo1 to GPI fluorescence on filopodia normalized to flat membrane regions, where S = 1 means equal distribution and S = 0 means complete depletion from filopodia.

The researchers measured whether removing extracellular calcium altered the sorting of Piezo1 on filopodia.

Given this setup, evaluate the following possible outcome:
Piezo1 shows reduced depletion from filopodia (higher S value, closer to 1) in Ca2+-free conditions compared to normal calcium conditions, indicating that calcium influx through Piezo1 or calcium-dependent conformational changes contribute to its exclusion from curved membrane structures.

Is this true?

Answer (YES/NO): NO